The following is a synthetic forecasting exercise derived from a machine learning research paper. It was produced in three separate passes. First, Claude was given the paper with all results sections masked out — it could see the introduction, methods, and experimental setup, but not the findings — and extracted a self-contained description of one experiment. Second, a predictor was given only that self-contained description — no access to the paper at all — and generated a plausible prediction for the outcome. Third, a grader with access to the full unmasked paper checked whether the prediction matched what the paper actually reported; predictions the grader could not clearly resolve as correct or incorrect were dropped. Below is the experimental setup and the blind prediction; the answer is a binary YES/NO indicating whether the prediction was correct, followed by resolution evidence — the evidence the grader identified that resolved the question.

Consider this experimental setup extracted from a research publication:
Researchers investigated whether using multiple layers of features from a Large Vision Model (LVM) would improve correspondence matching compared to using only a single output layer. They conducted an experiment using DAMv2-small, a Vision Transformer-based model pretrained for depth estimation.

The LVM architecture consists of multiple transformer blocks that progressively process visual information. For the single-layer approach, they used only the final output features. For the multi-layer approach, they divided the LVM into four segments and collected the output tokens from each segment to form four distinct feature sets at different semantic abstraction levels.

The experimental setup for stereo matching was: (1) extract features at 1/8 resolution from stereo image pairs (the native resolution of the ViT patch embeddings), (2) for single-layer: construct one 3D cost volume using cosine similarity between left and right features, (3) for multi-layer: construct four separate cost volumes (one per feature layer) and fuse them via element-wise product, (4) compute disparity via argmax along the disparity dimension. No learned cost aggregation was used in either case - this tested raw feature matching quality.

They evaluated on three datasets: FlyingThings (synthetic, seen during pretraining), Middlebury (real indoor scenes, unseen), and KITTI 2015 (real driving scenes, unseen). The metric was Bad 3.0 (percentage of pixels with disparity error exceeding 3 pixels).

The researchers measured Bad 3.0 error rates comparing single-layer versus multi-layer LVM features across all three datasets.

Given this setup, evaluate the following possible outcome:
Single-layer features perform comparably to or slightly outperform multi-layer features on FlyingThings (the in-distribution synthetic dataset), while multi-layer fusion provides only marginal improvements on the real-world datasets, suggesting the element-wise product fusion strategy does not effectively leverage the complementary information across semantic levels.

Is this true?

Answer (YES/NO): NO